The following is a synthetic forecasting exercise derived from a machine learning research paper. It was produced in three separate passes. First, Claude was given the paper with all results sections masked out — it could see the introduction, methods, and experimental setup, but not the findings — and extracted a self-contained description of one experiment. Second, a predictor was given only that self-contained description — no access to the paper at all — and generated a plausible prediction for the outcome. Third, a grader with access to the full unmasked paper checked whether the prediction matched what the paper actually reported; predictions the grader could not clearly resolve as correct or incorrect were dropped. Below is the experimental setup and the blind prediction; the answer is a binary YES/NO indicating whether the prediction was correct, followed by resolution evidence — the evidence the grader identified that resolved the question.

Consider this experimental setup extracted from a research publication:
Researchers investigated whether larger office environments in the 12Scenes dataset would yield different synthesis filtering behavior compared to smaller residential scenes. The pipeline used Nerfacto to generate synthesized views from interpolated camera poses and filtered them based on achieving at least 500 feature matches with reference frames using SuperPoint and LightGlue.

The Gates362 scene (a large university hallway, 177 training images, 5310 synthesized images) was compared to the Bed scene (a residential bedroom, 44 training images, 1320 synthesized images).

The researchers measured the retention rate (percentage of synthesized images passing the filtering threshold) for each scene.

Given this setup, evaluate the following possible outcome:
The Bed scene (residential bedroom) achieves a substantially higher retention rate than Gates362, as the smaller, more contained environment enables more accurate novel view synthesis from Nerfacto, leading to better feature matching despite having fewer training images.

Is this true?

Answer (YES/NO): NO